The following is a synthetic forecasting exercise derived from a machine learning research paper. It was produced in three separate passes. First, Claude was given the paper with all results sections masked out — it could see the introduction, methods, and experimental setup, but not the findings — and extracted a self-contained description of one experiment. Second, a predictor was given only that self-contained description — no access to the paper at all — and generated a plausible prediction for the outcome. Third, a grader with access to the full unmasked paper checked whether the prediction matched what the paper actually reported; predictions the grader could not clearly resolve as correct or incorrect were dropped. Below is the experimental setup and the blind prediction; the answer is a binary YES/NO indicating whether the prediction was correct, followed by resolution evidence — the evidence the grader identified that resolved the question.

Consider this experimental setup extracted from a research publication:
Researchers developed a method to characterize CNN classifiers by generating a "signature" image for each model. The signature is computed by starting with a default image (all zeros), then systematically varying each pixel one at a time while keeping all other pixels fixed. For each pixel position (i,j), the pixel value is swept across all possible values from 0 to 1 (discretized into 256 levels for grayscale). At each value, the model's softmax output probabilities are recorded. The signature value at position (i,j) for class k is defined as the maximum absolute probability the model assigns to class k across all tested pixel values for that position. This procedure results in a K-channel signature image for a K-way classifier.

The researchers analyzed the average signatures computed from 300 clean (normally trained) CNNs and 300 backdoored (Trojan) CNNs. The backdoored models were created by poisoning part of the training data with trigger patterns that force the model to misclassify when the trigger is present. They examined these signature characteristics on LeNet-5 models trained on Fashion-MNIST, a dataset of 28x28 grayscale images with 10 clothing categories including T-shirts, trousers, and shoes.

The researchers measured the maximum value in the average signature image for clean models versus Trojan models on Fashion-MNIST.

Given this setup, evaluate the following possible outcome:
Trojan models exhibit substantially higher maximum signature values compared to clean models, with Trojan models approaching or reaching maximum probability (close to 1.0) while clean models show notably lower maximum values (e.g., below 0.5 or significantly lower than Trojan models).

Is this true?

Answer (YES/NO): NO